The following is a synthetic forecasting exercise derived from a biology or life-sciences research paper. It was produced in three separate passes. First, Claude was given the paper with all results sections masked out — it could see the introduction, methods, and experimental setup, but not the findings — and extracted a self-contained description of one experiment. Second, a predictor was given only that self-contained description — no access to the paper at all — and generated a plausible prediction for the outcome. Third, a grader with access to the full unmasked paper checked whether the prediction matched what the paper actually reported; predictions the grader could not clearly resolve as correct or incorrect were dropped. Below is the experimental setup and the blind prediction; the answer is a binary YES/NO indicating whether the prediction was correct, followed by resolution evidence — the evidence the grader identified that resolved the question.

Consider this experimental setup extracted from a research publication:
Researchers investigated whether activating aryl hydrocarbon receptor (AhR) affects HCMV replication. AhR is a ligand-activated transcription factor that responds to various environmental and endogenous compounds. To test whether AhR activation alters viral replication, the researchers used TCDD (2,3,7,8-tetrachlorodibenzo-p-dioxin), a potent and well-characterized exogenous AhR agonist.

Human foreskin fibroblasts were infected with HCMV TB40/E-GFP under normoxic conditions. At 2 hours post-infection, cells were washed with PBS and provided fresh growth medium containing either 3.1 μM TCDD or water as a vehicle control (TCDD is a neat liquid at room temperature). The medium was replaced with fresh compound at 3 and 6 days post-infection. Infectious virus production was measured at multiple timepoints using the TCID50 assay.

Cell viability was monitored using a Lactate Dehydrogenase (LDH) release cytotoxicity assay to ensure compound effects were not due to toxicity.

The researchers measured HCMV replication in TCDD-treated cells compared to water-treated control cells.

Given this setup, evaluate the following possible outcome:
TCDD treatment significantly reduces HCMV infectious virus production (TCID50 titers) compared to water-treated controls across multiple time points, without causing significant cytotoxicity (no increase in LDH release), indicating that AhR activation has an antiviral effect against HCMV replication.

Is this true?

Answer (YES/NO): NO